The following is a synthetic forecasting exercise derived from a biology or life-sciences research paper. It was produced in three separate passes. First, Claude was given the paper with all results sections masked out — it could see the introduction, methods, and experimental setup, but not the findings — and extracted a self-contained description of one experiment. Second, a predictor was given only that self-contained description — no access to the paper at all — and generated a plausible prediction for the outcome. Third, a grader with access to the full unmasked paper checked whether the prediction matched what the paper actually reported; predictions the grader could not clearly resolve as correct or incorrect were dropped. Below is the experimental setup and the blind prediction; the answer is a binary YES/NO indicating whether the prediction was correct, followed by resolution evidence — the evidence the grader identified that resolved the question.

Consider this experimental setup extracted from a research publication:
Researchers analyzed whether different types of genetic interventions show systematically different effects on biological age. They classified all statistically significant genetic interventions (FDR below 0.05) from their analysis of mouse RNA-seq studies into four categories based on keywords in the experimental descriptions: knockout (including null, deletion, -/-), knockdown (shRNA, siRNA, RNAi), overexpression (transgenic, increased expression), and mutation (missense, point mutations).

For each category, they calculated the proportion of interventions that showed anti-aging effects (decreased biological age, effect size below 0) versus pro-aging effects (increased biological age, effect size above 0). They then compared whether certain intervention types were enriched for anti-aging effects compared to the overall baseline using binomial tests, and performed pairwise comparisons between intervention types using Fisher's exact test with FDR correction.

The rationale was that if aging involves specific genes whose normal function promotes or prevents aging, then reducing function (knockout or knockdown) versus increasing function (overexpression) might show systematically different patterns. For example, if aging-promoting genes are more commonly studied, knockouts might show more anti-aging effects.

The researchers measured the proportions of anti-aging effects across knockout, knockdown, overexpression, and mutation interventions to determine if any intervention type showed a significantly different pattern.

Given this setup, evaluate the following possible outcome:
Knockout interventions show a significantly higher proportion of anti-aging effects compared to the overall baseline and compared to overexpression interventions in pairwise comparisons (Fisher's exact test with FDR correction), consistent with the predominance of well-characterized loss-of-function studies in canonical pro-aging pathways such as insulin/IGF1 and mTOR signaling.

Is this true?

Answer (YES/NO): NO